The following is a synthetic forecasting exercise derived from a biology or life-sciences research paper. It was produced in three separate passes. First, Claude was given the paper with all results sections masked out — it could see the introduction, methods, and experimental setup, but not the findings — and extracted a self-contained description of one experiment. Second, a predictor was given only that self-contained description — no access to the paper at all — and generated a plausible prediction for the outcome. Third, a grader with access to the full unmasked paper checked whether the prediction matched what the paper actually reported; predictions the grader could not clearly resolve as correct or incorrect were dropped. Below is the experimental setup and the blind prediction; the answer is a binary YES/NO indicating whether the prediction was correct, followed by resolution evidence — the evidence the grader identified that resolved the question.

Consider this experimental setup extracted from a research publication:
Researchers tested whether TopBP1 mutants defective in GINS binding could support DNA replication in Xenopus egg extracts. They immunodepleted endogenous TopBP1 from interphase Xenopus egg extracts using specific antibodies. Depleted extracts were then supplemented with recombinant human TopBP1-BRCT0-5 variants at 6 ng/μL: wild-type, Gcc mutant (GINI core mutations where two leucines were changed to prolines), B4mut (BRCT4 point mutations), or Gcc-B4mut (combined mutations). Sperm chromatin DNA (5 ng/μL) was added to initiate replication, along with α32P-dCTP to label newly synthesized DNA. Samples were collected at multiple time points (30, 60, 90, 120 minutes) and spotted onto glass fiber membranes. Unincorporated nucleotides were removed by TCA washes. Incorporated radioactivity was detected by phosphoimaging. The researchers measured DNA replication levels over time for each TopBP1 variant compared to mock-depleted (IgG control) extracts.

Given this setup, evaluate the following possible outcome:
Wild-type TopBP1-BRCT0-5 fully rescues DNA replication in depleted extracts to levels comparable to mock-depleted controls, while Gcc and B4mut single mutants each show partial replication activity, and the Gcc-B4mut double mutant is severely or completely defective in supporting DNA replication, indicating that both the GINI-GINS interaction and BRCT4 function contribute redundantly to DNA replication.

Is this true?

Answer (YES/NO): NO